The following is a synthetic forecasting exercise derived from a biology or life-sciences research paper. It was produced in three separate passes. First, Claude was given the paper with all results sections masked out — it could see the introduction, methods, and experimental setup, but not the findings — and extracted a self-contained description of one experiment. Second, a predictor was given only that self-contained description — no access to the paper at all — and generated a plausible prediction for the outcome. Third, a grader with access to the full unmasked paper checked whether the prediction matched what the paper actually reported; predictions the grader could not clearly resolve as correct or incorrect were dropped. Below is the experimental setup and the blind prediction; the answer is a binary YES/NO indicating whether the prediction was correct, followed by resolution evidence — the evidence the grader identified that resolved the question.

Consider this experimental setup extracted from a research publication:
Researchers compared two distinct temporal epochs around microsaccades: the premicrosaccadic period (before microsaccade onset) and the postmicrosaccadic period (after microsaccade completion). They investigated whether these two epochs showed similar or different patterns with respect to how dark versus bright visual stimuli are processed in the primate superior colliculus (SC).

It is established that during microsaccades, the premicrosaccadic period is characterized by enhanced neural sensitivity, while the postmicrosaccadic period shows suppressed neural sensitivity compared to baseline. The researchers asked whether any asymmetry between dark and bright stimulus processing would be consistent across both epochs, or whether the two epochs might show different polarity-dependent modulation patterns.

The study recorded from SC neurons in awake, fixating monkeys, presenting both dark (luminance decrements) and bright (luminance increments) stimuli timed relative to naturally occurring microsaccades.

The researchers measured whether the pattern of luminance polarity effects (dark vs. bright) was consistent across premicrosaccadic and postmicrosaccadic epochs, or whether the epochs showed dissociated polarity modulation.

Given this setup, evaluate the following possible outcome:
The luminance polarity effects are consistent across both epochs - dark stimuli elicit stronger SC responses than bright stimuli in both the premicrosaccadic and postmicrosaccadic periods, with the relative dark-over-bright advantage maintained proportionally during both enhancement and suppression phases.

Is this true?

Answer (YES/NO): NO